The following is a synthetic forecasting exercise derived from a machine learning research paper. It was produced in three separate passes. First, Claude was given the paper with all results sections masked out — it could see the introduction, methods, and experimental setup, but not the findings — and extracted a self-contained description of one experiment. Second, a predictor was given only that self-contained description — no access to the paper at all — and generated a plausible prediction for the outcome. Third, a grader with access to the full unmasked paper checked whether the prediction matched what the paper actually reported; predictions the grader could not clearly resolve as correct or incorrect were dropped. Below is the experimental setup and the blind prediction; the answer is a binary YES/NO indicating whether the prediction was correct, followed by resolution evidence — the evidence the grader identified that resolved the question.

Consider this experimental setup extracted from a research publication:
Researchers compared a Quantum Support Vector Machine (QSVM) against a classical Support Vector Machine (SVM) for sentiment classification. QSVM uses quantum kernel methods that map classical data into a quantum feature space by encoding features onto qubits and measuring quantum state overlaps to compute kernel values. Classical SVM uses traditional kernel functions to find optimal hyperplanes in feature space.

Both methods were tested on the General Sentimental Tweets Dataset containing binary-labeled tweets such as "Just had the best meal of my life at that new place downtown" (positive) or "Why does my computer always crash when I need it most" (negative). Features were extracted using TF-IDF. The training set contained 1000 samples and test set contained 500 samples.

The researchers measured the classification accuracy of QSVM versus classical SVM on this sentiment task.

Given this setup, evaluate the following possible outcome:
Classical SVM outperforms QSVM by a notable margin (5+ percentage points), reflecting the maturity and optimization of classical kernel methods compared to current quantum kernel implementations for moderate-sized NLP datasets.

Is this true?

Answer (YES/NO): YES